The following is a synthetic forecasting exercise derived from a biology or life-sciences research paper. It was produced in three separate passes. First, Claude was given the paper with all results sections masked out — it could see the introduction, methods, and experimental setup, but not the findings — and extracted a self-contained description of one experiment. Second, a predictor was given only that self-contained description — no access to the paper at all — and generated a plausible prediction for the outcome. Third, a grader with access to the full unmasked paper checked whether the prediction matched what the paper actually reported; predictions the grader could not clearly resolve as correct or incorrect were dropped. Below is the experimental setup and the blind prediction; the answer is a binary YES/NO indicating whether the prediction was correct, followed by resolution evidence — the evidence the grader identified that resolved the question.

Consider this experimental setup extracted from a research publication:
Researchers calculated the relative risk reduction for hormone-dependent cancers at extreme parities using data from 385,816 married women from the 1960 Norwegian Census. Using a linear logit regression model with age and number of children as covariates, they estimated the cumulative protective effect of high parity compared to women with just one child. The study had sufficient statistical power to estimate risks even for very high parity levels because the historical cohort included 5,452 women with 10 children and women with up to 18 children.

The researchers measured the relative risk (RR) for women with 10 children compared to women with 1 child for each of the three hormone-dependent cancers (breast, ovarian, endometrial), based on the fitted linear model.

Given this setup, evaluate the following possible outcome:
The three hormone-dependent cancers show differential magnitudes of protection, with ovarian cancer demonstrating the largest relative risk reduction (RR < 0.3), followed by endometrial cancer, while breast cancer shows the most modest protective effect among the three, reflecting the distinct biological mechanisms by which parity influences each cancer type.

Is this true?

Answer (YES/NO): NO